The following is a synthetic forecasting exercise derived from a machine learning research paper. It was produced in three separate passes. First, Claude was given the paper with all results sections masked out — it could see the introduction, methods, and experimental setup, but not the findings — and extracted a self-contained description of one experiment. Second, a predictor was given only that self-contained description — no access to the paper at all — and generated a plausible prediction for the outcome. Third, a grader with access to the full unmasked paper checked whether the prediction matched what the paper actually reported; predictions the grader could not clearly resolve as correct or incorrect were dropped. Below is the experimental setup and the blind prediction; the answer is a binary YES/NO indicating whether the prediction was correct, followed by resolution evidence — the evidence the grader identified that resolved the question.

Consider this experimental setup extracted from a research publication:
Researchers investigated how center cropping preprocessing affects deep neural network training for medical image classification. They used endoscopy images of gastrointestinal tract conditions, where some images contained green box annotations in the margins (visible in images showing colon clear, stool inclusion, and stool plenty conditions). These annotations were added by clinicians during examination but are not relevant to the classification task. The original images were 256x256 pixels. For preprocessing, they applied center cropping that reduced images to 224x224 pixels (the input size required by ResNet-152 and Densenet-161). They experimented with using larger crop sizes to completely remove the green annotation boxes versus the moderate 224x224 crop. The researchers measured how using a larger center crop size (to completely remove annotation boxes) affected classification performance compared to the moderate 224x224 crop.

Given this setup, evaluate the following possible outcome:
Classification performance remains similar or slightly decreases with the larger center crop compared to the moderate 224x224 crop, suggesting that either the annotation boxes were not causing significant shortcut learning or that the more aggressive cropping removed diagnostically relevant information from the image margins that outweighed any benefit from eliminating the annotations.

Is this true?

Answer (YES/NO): YES